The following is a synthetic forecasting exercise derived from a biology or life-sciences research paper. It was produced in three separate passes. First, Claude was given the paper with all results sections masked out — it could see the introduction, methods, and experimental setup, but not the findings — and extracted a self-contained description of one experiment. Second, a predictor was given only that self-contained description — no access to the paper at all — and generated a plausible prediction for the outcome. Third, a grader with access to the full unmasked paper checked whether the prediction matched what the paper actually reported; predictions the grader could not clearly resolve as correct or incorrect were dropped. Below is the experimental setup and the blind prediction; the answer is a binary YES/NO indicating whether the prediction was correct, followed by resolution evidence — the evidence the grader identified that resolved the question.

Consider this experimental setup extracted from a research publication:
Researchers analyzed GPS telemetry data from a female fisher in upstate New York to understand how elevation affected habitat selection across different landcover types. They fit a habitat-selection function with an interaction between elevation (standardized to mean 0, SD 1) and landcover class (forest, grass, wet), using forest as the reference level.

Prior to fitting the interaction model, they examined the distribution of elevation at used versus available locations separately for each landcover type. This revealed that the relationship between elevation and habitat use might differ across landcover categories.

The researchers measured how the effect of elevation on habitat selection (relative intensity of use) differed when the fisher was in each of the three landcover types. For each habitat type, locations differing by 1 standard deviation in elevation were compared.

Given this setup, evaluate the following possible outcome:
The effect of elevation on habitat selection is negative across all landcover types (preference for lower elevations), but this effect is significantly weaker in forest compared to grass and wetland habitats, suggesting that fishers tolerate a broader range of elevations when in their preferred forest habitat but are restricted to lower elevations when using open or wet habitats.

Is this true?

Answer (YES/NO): NO